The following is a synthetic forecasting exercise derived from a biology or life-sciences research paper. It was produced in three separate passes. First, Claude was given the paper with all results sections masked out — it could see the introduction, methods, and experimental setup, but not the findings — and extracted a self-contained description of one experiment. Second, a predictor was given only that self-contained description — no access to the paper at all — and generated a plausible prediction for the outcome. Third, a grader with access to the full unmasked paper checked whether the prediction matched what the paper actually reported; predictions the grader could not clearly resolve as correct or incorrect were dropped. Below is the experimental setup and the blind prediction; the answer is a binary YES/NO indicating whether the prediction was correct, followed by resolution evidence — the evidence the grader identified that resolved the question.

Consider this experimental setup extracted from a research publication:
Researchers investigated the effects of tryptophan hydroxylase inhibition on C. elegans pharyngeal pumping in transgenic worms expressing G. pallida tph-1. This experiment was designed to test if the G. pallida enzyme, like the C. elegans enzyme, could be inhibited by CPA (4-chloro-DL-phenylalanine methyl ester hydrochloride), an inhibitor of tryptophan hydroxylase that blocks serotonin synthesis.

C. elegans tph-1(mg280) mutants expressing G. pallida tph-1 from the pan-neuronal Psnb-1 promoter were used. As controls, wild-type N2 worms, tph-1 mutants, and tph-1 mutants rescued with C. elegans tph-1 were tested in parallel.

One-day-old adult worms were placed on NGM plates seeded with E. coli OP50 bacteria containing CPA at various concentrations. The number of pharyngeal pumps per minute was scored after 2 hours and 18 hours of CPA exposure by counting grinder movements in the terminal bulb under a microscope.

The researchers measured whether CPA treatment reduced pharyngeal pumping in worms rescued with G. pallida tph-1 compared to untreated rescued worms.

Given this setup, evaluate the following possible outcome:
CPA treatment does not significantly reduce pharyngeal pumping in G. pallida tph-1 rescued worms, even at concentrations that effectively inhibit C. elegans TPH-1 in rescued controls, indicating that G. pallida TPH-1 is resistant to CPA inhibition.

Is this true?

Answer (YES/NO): NO